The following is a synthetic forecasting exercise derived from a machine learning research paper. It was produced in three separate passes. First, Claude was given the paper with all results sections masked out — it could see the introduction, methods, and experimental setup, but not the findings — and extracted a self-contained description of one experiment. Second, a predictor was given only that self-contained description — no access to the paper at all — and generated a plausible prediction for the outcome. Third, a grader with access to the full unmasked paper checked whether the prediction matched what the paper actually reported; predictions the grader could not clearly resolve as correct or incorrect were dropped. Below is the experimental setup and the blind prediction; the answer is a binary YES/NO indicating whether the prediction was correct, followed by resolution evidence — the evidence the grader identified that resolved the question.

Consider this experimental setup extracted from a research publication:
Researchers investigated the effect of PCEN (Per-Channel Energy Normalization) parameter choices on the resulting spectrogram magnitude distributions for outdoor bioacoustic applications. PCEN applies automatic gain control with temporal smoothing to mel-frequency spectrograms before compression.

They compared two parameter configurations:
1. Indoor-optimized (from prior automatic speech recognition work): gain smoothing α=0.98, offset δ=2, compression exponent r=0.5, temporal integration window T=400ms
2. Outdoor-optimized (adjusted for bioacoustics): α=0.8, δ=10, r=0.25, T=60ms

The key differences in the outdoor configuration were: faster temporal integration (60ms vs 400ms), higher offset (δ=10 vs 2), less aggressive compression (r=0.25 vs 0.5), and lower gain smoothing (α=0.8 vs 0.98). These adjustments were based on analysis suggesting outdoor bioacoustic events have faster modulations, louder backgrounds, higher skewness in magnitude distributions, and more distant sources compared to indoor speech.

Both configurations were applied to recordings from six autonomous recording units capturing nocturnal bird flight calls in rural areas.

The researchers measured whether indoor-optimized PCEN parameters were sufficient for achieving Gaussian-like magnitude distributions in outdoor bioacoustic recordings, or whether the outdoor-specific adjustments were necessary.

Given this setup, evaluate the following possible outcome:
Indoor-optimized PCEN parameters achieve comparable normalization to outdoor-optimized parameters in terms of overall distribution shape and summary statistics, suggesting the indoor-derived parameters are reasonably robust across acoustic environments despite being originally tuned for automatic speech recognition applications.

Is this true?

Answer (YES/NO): NO